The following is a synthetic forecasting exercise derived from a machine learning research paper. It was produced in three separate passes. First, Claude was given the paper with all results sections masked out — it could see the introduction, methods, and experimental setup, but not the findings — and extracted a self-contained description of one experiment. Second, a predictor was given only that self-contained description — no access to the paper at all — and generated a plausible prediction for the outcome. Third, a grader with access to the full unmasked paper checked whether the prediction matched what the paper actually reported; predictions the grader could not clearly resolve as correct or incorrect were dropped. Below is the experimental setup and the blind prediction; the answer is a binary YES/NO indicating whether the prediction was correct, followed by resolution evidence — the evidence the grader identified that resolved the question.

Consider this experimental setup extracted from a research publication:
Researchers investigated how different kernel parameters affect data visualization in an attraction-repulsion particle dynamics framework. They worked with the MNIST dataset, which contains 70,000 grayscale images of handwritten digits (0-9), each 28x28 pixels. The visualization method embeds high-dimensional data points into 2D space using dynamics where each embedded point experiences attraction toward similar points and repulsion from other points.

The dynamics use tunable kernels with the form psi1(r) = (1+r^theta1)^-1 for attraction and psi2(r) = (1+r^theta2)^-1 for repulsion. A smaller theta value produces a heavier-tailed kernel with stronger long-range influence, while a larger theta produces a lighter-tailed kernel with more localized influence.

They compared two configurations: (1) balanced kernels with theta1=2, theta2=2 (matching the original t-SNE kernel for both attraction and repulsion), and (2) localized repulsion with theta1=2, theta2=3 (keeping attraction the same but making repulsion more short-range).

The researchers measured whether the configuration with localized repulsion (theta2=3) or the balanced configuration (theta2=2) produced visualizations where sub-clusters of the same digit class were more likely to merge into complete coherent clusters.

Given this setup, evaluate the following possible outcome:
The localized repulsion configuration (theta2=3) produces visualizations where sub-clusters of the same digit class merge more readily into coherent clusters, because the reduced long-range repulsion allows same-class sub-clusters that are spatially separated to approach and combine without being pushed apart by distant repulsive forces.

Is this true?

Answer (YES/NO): YES